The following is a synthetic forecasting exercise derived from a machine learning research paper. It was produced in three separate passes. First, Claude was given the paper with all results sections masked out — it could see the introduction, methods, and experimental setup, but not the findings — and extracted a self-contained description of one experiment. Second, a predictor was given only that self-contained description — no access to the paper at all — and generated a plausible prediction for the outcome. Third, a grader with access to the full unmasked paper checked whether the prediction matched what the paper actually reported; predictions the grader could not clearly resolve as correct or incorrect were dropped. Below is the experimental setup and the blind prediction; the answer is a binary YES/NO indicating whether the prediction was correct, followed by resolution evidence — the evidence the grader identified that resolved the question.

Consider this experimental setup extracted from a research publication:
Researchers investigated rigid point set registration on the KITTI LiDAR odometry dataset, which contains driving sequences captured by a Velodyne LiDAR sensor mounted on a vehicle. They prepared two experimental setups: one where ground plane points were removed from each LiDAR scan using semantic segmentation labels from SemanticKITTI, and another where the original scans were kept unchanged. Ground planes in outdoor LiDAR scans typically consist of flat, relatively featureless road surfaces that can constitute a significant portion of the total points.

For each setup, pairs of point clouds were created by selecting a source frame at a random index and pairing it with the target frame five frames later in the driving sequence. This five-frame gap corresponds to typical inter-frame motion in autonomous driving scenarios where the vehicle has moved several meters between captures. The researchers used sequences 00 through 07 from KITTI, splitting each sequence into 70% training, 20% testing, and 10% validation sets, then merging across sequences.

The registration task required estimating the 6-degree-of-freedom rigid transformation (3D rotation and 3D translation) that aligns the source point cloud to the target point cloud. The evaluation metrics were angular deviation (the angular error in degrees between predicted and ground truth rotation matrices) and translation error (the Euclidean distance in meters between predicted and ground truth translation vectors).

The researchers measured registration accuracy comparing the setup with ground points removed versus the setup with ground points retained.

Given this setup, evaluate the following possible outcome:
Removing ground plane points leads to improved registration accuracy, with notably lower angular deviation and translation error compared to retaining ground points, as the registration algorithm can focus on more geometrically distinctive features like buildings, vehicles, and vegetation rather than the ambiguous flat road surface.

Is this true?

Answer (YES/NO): NO